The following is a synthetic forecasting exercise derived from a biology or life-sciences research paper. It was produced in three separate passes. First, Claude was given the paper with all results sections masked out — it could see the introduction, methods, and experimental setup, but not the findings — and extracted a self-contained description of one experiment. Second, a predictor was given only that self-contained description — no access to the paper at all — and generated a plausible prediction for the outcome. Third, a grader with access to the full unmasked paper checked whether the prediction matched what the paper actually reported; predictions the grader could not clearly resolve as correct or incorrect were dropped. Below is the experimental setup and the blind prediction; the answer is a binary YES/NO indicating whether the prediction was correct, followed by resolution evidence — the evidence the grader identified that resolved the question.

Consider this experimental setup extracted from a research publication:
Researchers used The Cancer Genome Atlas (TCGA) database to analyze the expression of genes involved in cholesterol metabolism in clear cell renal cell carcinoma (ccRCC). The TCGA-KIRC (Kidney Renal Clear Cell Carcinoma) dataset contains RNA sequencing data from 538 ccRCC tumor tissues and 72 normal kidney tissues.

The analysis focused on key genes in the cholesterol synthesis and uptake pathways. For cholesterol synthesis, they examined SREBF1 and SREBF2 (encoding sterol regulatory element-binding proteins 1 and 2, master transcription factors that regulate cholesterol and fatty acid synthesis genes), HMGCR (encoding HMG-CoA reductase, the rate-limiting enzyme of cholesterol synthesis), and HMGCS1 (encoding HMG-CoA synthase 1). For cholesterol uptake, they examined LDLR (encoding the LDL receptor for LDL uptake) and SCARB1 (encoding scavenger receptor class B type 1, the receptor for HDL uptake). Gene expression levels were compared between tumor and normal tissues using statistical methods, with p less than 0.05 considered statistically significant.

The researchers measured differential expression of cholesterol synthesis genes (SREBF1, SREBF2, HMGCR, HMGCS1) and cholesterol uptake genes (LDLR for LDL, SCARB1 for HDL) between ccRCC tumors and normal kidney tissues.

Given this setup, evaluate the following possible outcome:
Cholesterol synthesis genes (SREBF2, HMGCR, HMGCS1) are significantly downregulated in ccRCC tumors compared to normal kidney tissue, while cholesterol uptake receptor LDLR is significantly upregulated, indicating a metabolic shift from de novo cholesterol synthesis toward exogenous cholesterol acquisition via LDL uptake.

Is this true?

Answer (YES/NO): NO